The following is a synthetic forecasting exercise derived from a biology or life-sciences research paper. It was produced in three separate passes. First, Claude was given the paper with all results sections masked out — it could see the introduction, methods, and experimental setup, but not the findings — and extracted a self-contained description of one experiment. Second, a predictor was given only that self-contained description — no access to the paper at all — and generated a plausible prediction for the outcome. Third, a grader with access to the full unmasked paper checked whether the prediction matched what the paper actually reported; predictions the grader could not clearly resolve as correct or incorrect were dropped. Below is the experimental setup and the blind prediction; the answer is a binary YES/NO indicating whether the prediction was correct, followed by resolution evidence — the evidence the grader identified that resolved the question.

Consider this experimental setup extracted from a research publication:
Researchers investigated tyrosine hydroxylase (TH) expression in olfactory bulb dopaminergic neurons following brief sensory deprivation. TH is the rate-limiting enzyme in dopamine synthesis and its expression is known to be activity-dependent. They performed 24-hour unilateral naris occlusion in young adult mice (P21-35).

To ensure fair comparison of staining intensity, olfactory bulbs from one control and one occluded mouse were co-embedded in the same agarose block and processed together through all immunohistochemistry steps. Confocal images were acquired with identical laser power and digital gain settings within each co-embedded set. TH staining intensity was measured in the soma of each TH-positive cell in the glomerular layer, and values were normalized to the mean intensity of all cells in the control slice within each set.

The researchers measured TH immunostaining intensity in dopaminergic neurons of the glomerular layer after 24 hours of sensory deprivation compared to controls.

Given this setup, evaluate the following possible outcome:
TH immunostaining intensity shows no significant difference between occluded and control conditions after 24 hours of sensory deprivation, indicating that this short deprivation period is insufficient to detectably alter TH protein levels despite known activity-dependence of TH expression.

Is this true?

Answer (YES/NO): NO